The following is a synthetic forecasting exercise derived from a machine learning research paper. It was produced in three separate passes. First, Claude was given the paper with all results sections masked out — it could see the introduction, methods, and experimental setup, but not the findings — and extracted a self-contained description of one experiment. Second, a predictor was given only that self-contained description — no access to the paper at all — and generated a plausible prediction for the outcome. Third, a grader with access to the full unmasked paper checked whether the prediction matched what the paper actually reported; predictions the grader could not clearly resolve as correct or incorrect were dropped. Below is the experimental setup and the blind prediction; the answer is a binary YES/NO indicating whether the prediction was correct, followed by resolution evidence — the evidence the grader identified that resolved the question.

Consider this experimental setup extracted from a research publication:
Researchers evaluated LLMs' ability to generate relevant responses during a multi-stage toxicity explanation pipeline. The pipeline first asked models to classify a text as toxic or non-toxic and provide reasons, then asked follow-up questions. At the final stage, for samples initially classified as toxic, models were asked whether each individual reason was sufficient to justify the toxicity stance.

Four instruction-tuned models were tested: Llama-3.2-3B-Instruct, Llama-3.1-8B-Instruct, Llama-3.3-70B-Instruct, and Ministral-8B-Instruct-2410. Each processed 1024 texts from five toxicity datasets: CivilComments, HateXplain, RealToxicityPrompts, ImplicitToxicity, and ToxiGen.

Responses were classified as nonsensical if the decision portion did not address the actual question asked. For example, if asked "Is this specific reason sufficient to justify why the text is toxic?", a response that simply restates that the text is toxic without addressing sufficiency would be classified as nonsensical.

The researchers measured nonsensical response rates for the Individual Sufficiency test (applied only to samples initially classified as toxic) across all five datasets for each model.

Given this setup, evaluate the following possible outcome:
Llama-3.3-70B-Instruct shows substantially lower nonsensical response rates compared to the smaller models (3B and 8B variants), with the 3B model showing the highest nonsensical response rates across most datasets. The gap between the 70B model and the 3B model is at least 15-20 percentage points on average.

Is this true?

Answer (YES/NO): NO